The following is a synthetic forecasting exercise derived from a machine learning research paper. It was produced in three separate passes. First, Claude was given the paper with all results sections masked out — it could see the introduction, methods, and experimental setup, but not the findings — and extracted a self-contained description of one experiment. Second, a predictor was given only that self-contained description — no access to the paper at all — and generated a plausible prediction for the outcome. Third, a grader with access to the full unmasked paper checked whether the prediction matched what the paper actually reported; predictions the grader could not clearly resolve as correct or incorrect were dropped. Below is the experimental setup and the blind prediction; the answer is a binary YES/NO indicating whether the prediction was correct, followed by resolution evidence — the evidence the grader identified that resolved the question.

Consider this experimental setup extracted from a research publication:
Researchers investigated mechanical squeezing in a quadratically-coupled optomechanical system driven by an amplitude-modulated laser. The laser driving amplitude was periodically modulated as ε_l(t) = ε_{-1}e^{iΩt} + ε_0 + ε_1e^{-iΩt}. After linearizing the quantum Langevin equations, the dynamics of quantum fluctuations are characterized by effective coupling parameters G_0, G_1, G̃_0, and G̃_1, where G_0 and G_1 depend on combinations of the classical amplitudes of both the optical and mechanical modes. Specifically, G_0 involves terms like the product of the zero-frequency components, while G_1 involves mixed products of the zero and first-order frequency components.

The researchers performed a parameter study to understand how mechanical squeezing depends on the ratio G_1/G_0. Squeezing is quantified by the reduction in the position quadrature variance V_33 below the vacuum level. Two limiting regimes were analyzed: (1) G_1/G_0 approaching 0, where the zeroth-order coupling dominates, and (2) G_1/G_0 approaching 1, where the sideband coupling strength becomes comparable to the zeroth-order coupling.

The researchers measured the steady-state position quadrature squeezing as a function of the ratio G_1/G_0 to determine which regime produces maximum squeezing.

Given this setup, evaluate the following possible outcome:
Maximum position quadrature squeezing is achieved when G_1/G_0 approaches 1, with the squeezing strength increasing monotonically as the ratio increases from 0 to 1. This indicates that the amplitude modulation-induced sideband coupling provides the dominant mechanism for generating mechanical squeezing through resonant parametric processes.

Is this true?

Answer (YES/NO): NO